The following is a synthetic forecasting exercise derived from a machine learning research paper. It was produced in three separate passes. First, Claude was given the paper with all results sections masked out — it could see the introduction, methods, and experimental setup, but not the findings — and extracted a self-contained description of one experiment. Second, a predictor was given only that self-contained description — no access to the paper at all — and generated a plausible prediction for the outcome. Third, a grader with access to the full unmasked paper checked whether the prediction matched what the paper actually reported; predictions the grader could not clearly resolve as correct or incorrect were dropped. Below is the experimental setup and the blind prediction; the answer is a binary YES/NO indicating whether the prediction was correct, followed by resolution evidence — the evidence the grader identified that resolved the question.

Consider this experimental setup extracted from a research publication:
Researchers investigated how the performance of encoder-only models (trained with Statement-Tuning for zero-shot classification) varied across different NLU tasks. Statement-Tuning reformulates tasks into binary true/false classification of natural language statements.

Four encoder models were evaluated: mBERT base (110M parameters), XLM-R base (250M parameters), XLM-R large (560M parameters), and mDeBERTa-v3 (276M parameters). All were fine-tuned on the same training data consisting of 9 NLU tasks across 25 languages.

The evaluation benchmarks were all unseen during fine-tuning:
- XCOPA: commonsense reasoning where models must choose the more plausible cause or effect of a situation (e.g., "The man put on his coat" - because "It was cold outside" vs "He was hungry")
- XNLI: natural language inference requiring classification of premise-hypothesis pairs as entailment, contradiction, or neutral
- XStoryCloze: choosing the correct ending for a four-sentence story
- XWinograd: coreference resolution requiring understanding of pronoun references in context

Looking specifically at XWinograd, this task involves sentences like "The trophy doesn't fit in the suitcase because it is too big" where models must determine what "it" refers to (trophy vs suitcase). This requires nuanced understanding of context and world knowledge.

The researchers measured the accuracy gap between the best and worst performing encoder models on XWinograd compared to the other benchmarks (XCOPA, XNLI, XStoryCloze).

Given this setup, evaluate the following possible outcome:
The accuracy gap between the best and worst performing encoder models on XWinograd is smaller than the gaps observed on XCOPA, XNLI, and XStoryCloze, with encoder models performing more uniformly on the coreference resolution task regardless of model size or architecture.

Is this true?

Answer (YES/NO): YES